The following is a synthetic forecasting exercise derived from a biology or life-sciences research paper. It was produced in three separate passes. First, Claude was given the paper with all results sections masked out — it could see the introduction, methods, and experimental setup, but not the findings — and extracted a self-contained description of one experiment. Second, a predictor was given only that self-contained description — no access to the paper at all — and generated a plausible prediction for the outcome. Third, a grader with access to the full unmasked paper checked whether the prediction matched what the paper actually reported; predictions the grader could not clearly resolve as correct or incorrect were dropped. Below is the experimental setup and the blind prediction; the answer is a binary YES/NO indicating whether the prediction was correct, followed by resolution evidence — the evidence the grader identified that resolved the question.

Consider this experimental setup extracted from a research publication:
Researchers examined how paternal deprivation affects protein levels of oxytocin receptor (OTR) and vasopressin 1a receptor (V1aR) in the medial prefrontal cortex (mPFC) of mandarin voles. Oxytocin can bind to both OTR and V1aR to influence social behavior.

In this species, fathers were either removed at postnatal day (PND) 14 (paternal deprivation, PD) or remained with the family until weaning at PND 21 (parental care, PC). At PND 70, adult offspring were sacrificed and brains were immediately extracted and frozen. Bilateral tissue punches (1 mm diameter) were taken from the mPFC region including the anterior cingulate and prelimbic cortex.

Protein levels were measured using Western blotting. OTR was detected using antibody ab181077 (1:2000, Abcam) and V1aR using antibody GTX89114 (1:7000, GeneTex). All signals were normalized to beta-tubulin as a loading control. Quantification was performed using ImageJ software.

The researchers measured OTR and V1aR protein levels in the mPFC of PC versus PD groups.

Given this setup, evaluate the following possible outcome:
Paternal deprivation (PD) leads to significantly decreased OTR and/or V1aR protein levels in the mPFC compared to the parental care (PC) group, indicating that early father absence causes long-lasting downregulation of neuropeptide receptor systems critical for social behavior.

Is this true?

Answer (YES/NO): YES